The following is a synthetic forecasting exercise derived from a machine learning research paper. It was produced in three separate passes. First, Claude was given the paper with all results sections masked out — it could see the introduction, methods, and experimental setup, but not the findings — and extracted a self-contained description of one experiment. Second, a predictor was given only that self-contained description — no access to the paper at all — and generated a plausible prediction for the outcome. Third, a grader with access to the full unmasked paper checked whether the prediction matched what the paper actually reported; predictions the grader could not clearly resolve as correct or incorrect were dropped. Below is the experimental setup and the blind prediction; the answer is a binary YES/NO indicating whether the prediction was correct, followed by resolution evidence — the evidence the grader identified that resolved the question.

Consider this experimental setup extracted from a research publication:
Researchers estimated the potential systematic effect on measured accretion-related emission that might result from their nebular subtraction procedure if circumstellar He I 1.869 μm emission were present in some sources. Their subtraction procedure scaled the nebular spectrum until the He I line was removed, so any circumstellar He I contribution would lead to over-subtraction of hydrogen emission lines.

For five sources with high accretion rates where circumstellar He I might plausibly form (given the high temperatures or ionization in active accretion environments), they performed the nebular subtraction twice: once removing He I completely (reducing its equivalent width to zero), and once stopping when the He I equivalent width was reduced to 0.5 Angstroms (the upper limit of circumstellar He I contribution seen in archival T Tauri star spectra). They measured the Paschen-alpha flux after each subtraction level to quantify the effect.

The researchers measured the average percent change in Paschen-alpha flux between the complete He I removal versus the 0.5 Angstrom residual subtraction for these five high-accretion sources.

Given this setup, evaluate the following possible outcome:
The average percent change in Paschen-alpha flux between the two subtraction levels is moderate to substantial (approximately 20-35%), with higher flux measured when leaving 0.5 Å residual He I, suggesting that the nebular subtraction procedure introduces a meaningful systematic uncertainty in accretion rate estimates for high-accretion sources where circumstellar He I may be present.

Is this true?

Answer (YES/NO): NO